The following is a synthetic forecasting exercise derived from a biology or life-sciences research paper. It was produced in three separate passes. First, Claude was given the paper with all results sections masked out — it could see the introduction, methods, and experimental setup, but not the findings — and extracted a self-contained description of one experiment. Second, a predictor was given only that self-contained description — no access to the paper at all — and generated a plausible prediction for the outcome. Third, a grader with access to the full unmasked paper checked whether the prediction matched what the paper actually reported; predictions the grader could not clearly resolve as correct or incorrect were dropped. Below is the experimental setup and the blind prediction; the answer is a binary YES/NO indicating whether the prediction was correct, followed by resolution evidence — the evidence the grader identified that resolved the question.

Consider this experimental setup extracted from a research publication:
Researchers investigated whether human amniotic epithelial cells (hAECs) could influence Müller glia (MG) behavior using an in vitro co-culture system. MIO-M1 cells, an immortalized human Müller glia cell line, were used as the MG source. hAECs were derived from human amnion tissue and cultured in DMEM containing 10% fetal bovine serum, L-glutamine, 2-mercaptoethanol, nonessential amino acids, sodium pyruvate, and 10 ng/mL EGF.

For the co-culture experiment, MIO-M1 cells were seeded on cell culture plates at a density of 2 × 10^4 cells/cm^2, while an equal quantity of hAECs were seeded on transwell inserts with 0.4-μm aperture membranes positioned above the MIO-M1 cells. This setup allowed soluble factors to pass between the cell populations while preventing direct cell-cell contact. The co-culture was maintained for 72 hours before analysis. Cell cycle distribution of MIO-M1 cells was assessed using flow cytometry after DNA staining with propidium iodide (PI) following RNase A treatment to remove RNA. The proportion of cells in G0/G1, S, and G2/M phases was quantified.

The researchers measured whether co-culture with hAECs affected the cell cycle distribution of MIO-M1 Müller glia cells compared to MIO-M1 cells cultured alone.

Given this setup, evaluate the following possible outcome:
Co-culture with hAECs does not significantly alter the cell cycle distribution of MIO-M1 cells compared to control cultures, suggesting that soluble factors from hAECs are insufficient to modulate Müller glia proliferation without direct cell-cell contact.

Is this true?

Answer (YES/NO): NO